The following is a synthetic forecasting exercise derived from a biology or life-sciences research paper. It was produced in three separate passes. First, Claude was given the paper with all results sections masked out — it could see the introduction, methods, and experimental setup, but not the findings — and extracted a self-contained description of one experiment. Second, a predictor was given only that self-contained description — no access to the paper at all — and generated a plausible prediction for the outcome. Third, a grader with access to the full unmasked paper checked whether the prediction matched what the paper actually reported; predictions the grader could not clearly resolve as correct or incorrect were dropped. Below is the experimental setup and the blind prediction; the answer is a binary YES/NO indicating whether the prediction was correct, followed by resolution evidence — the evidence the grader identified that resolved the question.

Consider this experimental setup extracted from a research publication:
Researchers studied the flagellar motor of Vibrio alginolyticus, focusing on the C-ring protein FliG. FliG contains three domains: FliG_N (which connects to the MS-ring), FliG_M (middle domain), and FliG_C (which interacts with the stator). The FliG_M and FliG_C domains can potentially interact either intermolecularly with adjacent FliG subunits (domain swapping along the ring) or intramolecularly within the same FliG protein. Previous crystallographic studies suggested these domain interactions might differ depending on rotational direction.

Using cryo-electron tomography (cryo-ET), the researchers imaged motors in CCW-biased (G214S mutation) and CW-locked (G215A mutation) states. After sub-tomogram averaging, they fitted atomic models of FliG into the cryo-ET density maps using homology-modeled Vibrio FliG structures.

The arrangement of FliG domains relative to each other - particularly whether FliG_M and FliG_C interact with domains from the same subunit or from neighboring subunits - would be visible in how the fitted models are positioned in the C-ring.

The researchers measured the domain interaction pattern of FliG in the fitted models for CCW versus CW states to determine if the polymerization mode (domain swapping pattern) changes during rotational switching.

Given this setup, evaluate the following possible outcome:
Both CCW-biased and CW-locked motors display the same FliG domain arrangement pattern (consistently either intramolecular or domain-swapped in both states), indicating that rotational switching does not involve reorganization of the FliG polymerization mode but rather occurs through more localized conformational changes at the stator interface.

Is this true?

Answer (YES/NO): NO